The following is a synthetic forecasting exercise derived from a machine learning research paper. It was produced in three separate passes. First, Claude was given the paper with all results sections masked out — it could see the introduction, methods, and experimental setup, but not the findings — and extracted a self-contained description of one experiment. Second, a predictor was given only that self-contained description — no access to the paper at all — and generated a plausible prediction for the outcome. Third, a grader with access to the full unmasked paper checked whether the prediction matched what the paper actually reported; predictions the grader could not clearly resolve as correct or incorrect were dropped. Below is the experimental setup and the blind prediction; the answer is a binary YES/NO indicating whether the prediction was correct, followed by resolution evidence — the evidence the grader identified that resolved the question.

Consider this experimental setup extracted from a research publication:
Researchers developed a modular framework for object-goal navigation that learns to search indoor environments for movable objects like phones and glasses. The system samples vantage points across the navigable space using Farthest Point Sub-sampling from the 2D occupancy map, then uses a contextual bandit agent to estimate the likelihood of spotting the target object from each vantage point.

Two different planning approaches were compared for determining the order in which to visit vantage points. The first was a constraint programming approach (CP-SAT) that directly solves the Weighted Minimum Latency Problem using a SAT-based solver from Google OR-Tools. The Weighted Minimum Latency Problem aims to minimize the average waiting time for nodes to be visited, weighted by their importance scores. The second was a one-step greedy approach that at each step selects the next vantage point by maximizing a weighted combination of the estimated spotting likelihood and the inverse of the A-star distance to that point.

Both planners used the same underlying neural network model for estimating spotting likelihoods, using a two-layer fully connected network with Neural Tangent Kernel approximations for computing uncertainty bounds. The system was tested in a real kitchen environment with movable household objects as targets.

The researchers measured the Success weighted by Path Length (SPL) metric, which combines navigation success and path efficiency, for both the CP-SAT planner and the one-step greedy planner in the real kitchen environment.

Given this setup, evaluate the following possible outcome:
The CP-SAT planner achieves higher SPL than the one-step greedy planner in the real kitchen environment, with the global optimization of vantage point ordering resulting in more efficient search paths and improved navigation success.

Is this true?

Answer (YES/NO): YES